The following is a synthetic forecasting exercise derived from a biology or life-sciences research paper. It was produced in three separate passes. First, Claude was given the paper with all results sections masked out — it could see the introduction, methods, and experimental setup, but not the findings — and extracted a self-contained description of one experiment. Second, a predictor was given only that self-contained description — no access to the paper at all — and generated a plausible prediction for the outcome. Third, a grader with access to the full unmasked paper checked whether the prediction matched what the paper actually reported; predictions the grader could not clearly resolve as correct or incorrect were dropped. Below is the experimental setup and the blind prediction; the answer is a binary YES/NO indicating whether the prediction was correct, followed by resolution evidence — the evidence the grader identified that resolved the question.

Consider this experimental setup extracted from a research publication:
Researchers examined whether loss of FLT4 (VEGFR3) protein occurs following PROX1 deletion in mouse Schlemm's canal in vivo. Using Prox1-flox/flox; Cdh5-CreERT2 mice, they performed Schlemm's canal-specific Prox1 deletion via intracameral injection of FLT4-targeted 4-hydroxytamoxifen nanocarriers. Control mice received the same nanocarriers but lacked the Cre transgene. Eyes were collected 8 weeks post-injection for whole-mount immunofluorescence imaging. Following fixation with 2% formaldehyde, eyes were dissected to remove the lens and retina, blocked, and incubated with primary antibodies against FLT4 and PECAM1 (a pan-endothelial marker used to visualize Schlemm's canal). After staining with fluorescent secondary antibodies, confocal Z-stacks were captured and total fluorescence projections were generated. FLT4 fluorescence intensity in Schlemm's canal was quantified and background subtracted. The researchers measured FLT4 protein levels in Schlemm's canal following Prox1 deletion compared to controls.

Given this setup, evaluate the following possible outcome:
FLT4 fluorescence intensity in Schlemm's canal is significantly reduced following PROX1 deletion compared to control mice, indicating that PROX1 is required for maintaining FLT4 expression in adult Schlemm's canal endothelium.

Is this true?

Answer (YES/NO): YES